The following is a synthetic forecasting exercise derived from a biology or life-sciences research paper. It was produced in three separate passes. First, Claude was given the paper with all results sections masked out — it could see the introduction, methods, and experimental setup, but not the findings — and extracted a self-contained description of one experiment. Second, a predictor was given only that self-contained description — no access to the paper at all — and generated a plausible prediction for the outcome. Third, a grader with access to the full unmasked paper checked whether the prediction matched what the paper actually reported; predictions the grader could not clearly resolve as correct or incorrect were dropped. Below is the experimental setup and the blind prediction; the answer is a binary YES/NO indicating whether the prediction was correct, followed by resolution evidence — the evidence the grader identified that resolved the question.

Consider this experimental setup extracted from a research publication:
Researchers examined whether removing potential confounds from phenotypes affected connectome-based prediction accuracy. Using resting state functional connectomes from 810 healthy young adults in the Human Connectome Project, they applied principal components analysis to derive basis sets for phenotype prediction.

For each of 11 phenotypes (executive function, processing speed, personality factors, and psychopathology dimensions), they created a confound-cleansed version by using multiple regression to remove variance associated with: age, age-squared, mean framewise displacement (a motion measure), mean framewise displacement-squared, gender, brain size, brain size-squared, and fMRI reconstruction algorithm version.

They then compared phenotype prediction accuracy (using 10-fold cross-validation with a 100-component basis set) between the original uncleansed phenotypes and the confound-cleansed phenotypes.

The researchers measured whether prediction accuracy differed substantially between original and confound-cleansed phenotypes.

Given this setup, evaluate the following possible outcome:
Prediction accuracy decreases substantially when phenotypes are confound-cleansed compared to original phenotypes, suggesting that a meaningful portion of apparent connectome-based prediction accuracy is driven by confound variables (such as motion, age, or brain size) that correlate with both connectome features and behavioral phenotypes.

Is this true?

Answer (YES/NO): NO